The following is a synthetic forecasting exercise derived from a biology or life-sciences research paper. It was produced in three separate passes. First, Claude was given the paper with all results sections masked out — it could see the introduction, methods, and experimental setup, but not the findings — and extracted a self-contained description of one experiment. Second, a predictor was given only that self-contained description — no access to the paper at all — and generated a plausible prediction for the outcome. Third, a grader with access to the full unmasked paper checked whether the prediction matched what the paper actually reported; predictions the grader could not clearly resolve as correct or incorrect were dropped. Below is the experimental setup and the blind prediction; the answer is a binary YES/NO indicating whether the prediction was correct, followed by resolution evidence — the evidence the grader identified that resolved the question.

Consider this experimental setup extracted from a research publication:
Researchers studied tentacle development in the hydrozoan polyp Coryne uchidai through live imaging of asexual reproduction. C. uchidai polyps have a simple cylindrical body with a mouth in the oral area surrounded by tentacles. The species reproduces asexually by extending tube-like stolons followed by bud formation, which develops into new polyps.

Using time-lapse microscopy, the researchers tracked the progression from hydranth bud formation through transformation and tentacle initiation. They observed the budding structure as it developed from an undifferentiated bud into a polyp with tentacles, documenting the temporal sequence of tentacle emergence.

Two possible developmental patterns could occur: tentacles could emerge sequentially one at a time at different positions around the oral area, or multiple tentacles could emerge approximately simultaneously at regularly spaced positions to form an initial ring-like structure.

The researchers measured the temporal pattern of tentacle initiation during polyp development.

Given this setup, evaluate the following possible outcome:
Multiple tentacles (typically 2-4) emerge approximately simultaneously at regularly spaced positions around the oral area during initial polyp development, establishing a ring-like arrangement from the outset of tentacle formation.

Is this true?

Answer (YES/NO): YES